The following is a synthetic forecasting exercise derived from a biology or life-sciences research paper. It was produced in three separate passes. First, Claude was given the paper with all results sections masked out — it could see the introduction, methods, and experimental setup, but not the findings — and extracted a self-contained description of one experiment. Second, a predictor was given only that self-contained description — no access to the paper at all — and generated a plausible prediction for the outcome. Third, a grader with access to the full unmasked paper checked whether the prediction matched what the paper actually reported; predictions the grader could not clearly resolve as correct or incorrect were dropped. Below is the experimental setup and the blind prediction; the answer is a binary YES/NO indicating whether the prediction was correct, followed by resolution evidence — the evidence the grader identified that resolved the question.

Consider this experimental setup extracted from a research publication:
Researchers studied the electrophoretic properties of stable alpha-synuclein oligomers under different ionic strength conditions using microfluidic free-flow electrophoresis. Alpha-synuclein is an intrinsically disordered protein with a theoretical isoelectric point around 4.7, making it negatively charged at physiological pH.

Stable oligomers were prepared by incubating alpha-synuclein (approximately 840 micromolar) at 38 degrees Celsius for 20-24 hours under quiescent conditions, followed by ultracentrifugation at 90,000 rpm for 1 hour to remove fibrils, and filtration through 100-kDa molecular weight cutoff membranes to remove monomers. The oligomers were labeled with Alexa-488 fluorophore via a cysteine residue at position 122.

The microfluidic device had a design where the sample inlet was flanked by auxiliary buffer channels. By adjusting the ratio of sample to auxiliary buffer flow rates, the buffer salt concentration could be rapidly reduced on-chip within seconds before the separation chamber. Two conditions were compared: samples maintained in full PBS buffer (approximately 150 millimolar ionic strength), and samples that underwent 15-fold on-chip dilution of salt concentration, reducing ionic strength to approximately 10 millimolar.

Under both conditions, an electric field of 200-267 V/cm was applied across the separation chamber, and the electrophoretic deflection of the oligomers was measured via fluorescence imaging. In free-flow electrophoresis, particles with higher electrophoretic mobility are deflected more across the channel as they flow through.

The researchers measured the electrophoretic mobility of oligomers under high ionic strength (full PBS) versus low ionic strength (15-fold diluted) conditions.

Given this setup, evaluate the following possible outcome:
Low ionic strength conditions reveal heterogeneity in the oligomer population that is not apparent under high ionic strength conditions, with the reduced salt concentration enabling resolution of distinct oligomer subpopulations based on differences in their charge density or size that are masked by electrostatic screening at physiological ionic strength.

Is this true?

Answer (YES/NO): NO